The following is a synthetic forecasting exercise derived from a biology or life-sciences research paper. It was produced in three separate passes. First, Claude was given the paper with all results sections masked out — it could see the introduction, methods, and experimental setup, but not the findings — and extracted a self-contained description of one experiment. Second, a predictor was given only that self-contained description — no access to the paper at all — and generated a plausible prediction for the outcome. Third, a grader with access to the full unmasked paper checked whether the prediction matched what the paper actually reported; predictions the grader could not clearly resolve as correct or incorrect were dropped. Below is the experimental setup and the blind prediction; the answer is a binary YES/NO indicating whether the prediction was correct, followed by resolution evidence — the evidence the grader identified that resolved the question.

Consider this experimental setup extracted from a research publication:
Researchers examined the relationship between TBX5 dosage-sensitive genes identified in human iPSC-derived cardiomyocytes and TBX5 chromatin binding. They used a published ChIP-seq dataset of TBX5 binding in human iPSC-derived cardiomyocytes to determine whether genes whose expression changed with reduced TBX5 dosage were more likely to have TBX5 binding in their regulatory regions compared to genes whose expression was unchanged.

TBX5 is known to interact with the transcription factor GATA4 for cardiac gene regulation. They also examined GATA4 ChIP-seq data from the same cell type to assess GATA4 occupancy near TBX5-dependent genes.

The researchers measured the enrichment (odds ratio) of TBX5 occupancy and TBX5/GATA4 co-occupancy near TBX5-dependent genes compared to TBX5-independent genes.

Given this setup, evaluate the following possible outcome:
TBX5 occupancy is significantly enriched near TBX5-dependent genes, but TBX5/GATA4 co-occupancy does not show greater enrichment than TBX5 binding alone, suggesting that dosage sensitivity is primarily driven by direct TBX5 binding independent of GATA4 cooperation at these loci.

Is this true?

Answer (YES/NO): NO